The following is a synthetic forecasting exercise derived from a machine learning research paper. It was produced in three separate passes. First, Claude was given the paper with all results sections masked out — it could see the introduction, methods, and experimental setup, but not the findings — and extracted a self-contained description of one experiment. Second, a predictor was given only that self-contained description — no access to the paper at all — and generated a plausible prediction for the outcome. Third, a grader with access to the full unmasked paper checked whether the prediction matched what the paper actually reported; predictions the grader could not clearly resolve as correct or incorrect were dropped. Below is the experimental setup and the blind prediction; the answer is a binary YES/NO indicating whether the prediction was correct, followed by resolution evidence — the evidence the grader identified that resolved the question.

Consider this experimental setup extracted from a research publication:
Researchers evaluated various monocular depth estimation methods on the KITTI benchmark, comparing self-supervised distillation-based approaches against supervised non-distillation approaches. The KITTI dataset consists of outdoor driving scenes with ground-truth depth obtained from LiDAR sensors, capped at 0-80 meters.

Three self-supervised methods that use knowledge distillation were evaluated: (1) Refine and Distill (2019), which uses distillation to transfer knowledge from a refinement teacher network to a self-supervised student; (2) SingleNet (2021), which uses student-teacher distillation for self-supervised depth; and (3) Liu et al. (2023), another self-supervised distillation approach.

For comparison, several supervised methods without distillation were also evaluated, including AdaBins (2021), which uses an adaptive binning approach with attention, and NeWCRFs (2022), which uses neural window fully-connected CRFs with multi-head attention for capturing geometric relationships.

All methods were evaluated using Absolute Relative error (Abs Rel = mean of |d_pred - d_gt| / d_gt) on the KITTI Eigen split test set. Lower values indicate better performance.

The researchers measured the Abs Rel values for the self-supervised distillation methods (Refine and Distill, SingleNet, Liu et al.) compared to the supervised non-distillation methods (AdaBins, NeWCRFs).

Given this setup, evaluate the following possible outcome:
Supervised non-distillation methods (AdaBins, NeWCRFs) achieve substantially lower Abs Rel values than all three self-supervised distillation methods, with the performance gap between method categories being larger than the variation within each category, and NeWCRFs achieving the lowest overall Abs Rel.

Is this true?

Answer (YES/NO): YES